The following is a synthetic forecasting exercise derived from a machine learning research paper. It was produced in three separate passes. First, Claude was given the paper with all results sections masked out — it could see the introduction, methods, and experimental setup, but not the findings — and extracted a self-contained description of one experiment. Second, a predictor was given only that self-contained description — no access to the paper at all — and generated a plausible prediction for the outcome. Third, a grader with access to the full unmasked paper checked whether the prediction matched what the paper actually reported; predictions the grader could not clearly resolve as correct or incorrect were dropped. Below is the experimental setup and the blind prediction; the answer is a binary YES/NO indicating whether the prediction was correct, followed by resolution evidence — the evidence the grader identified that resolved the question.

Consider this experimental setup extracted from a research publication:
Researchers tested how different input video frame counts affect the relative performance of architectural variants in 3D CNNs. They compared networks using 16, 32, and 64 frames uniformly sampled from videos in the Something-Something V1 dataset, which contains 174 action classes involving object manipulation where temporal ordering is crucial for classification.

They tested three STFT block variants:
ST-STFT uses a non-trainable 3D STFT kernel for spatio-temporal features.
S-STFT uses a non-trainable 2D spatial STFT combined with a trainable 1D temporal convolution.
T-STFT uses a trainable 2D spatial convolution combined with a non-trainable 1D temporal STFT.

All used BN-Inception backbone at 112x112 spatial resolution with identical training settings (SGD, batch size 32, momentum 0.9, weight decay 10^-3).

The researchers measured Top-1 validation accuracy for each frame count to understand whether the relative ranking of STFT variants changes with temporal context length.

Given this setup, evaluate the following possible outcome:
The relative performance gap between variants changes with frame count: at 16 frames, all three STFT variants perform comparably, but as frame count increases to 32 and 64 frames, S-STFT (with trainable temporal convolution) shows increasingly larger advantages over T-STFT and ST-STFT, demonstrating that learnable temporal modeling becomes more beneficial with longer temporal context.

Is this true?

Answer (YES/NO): NO